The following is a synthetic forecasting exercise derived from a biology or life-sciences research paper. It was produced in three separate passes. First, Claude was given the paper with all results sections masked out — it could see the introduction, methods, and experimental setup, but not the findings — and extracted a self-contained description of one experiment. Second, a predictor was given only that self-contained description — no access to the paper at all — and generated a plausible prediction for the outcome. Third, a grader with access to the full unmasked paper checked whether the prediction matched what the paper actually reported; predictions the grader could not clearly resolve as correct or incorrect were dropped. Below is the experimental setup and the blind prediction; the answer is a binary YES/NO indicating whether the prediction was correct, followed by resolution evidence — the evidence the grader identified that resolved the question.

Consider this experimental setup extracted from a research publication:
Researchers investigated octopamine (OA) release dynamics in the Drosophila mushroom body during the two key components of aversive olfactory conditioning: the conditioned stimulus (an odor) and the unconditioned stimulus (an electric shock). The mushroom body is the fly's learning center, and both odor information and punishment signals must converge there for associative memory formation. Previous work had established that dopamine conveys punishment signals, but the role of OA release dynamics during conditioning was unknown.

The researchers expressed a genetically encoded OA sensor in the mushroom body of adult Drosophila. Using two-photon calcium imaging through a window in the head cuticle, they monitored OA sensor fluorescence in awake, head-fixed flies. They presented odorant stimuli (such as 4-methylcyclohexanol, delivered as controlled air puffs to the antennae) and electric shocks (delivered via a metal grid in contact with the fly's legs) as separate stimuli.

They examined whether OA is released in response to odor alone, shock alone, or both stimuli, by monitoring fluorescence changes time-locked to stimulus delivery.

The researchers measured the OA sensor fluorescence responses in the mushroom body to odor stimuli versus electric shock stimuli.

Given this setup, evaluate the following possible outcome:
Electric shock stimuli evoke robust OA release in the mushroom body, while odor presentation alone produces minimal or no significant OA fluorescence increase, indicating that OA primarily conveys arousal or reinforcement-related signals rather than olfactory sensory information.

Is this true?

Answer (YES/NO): NO